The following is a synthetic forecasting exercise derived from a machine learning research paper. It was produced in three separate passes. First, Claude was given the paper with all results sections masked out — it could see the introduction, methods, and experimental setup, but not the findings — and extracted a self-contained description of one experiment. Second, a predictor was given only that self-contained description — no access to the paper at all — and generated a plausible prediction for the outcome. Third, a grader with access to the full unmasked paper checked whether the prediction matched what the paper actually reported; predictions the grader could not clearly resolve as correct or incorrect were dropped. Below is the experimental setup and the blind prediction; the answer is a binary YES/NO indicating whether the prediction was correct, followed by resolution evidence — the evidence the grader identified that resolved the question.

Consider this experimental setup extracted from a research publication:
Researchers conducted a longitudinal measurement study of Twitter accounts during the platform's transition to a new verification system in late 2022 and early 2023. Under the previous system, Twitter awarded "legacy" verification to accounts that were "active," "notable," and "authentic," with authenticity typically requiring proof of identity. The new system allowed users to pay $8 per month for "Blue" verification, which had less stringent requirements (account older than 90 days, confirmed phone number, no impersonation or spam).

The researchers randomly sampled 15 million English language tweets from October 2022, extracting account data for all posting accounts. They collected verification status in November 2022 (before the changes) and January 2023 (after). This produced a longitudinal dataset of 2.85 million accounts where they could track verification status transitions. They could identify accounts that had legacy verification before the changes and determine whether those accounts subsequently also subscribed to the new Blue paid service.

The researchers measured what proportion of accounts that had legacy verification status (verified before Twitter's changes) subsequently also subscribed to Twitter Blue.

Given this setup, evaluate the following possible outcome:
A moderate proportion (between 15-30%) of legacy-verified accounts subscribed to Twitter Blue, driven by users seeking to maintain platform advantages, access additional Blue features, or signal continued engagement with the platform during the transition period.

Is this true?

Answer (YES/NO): NO